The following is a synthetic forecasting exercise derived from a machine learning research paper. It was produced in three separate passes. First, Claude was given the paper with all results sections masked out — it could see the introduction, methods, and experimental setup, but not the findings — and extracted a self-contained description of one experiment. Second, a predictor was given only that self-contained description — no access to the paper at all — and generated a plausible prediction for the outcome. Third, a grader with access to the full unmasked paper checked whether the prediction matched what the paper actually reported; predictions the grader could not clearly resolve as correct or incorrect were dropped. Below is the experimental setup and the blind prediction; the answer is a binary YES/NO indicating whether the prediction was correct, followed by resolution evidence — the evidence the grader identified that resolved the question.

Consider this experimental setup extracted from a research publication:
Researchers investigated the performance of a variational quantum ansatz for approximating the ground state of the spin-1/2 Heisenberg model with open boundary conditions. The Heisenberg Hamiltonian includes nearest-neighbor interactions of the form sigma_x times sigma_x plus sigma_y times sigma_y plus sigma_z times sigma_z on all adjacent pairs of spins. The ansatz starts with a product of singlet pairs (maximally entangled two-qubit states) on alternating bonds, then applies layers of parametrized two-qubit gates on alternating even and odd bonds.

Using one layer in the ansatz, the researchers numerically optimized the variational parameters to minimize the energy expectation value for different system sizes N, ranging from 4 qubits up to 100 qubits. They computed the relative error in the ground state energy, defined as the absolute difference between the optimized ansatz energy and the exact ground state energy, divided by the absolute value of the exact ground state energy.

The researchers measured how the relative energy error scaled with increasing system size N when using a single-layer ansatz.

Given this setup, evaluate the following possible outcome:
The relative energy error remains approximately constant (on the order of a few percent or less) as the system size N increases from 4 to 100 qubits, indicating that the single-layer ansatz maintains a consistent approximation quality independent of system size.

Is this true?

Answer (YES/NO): NO